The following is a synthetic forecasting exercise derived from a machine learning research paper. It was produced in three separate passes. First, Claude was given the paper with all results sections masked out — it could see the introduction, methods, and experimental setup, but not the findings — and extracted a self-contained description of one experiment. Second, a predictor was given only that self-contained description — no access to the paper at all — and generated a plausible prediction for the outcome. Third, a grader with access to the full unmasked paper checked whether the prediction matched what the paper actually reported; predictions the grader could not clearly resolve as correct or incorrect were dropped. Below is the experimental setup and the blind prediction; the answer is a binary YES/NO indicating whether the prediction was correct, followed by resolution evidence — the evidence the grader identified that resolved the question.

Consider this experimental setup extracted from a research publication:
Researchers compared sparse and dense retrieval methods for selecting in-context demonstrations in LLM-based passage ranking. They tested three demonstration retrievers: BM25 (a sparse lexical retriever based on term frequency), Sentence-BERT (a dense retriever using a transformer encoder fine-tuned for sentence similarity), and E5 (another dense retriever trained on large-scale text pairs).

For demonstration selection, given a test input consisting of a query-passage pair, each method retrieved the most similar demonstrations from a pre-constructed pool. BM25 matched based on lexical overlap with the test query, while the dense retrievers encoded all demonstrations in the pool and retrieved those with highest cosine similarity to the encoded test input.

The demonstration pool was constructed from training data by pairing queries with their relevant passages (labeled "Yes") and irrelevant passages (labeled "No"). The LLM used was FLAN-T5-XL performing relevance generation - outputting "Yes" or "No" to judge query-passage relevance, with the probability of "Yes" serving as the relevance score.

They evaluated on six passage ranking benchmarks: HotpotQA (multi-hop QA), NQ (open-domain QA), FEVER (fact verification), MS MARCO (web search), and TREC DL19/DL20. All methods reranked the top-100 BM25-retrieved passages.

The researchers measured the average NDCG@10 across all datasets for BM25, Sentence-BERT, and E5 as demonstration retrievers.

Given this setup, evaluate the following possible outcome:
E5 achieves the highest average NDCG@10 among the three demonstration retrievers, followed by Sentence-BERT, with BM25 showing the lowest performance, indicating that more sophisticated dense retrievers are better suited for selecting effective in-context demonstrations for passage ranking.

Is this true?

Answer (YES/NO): NO